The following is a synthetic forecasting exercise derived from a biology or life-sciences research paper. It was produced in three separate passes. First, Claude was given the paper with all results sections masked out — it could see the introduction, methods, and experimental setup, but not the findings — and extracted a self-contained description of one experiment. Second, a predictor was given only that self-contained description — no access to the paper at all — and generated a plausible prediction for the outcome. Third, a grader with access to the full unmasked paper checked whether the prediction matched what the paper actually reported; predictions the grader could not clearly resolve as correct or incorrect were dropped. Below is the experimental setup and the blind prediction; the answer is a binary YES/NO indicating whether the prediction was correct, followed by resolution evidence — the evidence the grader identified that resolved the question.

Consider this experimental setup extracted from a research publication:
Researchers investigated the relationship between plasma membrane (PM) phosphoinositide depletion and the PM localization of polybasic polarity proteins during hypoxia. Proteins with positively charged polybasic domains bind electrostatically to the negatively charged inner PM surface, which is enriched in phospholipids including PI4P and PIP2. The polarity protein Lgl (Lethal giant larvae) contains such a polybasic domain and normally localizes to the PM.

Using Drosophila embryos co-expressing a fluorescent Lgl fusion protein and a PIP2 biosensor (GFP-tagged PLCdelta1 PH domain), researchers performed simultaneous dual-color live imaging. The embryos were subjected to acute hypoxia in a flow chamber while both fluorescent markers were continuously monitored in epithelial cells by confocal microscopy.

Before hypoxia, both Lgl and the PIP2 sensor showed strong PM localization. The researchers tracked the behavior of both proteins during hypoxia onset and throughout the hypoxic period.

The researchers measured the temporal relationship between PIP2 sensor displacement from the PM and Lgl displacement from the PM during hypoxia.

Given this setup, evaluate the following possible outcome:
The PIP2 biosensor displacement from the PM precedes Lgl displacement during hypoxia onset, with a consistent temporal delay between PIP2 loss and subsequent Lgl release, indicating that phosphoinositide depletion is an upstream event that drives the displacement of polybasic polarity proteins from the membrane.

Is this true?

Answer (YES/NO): NO